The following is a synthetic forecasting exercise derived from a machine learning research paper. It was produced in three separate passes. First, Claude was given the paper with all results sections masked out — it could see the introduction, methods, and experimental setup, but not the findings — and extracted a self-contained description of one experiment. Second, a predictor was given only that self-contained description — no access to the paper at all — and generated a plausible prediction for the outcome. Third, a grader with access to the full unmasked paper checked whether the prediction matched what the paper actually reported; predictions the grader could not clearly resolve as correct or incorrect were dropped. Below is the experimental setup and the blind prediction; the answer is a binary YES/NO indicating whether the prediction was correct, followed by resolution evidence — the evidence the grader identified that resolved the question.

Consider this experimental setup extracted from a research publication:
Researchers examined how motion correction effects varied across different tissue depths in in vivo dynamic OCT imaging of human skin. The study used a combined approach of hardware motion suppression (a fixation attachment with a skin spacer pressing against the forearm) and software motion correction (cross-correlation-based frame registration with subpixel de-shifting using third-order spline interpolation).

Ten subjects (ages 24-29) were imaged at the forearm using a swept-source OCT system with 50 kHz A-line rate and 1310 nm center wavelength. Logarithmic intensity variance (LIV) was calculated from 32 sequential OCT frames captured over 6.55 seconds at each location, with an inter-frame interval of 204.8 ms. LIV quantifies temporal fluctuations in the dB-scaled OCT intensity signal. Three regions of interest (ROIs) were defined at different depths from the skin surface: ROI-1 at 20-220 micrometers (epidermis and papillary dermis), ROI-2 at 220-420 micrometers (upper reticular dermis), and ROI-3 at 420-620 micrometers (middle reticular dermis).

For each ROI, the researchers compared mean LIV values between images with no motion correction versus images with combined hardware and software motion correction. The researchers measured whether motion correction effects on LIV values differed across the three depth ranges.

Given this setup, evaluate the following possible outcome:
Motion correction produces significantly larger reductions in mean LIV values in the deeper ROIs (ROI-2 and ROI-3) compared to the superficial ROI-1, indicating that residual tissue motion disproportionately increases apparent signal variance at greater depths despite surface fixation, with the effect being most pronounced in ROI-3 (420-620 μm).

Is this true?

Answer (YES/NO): NO